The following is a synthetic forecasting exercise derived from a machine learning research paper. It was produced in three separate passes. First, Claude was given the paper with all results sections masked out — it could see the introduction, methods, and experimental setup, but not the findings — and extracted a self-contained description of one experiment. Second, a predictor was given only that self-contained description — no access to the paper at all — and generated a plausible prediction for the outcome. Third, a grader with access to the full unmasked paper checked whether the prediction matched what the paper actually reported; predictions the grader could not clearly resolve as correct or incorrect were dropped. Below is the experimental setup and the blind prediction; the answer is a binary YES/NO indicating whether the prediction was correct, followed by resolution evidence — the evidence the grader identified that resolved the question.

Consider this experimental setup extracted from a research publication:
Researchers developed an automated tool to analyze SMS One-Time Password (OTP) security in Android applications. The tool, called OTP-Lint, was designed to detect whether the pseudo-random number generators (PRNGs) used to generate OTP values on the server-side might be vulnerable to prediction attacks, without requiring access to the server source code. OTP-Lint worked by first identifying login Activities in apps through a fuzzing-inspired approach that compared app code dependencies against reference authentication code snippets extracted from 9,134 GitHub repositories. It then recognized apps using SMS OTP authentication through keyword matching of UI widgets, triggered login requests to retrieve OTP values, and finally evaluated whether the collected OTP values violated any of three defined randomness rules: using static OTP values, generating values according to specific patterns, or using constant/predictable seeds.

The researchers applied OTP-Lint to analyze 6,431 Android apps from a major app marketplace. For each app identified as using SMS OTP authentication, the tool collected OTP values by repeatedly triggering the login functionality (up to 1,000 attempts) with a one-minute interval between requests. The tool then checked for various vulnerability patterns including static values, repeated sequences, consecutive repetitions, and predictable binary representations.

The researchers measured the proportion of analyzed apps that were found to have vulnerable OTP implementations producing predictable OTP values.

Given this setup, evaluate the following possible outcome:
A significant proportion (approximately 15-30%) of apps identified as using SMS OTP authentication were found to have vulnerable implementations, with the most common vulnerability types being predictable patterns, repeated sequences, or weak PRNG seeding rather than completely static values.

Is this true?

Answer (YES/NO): YES